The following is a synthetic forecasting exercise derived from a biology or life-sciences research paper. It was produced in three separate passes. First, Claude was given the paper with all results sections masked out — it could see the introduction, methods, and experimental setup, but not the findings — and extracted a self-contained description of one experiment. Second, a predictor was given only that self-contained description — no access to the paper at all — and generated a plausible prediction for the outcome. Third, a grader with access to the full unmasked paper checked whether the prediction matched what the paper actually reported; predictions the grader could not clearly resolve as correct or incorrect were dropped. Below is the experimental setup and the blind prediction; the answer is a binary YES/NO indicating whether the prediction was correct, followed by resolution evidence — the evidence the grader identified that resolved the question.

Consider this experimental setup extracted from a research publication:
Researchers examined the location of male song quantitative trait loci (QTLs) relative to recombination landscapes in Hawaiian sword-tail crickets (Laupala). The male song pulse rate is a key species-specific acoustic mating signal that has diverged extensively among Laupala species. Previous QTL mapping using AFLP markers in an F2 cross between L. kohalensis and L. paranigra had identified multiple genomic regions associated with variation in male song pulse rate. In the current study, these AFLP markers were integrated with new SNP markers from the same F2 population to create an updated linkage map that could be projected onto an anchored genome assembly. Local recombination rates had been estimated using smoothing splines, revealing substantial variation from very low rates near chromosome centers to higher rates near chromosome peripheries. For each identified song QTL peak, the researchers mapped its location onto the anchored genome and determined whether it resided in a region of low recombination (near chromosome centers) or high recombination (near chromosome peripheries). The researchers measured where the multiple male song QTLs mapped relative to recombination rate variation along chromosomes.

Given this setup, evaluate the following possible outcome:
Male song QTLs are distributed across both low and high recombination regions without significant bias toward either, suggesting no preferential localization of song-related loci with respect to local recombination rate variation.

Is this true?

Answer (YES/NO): NO